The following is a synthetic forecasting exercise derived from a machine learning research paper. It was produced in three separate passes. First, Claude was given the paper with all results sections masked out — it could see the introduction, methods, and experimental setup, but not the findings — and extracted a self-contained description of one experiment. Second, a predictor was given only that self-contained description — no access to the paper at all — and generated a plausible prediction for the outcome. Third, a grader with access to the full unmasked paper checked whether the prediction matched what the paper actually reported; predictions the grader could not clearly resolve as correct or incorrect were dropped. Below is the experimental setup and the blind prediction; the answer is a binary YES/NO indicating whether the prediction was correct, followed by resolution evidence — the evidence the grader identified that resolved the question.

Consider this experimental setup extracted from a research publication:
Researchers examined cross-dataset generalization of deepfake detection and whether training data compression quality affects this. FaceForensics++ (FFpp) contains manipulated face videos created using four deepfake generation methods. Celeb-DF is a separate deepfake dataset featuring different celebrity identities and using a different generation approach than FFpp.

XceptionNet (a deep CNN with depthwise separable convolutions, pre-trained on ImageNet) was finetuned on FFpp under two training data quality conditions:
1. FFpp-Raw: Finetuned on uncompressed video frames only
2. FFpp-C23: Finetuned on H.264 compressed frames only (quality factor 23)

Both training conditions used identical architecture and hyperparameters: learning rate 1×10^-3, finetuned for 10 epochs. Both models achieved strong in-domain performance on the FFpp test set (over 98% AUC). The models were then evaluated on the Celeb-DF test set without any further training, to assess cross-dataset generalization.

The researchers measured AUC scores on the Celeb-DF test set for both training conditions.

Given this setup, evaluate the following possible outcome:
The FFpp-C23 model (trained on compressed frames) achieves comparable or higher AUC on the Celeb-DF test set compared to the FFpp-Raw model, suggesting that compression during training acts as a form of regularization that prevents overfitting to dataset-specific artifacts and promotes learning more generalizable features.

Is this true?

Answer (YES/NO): YES